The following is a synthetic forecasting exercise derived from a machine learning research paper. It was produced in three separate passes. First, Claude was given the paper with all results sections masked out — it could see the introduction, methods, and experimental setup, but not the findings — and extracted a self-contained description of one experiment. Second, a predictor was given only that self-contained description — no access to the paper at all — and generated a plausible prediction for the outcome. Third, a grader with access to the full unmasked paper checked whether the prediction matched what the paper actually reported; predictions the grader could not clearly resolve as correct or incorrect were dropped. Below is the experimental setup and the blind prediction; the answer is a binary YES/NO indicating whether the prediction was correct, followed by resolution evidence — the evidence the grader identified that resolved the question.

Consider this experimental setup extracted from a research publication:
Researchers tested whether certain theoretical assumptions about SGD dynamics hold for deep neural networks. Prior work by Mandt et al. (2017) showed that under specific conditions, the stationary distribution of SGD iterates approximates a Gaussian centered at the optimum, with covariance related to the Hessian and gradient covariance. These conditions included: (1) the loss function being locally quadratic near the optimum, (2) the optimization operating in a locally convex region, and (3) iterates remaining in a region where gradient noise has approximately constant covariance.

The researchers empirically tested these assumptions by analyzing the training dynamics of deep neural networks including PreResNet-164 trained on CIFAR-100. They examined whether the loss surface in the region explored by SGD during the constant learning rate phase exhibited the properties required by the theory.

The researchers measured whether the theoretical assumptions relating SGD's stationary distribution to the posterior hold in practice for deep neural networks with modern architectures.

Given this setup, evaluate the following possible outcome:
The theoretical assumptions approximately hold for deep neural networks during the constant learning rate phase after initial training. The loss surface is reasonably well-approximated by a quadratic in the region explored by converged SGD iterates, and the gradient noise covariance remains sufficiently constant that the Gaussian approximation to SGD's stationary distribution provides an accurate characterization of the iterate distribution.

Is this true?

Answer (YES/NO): NO